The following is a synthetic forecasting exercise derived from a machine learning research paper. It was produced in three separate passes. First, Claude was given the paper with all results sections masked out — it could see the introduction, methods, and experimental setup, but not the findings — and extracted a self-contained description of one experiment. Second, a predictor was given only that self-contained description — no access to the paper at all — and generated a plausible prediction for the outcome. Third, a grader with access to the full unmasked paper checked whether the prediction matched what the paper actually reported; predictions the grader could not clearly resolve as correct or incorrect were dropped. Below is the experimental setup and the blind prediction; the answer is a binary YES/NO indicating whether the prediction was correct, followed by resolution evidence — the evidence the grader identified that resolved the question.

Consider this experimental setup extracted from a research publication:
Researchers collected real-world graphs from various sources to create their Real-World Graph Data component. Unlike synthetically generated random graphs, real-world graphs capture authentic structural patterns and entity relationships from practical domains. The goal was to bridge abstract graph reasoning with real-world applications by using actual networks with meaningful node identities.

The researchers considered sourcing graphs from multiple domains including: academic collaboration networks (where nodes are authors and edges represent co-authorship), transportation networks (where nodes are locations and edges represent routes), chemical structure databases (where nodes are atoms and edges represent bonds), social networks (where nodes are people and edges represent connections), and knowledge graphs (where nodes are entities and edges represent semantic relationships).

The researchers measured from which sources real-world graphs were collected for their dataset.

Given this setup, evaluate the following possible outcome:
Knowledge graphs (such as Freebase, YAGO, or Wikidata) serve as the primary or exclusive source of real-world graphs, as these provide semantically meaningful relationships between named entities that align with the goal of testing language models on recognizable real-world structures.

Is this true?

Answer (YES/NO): NO